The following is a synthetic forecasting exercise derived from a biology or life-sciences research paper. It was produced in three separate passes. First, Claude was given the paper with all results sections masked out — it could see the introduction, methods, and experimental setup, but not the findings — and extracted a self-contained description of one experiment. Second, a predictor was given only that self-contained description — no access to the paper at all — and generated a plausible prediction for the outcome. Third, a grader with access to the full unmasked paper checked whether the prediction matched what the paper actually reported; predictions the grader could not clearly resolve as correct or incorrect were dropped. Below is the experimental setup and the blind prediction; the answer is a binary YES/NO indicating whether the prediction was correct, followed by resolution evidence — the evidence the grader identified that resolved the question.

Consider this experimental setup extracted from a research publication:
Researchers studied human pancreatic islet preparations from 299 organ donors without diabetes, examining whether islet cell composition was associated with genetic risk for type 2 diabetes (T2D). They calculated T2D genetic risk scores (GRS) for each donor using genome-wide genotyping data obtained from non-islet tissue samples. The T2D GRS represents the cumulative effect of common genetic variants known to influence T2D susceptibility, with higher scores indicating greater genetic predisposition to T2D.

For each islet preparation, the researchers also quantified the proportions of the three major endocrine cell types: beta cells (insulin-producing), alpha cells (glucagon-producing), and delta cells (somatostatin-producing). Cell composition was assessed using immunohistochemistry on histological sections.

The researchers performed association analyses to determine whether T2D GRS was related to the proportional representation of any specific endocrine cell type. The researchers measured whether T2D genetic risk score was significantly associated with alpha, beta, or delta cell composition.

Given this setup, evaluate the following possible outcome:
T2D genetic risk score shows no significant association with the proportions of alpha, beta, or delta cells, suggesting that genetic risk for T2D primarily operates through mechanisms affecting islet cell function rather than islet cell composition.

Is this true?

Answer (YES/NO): NO